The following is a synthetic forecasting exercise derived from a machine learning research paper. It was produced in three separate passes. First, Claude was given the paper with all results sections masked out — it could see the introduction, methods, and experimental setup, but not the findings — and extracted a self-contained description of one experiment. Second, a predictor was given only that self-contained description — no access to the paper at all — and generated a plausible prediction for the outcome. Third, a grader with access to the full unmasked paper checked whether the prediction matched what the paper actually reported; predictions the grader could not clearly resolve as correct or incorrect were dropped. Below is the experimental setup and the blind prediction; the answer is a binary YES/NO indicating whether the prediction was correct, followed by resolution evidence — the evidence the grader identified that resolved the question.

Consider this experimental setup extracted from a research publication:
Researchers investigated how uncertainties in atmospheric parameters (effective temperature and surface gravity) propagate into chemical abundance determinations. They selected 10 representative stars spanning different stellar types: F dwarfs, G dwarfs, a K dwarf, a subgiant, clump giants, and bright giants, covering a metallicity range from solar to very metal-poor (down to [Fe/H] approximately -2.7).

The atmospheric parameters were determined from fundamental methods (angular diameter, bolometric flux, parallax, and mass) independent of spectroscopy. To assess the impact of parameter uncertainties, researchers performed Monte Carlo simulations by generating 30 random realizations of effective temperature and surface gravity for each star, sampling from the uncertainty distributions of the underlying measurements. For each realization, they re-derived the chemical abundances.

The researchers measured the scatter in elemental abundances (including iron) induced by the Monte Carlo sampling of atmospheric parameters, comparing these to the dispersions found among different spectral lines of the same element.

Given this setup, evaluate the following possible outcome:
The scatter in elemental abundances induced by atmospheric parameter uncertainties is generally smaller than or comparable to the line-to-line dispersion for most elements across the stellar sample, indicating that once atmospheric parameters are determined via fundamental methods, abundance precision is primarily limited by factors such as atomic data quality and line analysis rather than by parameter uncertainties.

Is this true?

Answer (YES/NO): YES